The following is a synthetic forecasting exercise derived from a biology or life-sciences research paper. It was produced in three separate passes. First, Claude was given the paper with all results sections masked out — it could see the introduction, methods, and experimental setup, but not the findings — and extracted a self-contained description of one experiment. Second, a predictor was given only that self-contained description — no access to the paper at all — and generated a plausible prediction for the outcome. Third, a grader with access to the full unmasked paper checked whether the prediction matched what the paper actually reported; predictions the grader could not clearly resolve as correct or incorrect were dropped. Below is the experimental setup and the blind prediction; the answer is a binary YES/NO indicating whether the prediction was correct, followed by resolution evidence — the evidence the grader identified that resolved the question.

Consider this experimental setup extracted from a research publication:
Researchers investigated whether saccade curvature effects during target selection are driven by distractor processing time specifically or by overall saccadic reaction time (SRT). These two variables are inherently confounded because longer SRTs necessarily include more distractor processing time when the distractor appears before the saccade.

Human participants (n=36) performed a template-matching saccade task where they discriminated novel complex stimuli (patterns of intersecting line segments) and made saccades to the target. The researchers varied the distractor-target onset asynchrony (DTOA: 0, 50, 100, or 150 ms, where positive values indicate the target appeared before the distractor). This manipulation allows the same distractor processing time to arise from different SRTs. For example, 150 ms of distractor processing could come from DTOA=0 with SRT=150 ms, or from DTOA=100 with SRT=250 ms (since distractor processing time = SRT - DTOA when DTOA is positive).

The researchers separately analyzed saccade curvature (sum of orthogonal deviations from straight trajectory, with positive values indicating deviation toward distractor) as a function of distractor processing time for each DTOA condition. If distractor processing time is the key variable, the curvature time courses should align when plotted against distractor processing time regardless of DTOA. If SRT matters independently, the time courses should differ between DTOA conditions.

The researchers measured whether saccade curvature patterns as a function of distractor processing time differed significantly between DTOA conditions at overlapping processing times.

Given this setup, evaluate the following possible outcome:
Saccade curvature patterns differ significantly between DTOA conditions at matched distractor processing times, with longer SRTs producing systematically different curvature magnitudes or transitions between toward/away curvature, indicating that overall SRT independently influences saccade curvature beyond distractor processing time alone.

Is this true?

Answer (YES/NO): YES